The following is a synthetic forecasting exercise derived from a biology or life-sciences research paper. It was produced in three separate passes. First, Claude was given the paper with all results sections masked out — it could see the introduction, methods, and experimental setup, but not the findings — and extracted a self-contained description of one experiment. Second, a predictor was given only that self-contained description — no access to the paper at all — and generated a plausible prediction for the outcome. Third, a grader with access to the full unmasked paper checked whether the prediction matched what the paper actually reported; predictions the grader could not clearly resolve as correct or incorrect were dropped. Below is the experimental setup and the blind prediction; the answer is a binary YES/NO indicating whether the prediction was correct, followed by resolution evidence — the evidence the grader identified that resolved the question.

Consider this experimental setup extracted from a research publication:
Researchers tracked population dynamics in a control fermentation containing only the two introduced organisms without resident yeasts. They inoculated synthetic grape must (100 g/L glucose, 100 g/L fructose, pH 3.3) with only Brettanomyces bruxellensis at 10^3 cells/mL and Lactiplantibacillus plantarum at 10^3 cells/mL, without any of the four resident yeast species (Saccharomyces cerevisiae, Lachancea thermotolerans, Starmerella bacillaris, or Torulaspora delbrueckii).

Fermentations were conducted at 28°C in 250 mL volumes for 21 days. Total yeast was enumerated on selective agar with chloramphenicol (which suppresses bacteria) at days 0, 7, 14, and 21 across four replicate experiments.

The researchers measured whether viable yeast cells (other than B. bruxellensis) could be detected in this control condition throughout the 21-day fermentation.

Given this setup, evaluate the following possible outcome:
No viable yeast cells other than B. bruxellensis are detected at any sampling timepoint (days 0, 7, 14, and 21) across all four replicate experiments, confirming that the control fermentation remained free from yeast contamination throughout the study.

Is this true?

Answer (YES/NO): NO